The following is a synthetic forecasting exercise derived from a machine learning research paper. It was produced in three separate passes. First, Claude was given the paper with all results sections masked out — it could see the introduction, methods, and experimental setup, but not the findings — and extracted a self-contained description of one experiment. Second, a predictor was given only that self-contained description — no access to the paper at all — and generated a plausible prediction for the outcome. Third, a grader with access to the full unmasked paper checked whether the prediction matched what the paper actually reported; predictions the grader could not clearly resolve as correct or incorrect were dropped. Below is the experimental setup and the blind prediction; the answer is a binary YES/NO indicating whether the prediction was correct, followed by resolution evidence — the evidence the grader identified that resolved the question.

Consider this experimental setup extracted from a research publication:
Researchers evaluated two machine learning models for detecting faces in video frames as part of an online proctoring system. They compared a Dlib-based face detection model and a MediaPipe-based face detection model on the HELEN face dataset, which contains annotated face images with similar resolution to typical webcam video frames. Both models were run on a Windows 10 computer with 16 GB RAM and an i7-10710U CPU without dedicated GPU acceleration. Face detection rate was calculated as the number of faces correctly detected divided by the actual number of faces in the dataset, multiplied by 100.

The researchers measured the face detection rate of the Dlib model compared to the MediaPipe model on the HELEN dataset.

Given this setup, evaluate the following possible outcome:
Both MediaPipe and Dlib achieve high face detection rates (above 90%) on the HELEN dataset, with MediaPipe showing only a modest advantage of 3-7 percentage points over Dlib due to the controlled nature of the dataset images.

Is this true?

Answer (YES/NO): NO